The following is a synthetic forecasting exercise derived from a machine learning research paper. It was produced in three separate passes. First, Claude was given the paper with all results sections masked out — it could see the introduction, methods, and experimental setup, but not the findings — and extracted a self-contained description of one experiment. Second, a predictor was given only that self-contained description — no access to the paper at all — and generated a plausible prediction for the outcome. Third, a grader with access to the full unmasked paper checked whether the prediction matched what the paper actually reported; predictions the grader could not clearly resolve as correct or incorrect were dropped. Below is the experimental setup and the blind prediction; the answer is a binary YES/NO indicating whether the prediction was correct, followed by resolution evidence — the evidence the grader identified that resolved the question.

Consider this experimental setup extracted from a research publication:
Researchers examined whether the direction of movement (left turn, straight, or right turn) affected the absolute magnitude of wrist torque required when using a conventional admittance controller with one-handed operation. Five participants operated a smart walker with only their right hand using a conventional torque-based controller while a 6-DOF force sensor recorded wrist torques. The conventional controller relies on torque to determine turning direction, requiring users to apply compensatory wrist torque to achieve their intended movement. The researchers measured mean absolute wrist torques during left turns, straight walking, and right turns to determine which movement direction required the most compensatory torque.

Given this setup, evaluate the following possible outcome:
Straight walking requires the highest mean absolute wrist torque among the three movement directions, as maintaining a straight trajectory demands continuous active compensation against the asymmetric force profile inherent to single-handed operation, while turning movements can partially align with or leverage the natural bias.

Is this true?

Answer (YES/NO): NO